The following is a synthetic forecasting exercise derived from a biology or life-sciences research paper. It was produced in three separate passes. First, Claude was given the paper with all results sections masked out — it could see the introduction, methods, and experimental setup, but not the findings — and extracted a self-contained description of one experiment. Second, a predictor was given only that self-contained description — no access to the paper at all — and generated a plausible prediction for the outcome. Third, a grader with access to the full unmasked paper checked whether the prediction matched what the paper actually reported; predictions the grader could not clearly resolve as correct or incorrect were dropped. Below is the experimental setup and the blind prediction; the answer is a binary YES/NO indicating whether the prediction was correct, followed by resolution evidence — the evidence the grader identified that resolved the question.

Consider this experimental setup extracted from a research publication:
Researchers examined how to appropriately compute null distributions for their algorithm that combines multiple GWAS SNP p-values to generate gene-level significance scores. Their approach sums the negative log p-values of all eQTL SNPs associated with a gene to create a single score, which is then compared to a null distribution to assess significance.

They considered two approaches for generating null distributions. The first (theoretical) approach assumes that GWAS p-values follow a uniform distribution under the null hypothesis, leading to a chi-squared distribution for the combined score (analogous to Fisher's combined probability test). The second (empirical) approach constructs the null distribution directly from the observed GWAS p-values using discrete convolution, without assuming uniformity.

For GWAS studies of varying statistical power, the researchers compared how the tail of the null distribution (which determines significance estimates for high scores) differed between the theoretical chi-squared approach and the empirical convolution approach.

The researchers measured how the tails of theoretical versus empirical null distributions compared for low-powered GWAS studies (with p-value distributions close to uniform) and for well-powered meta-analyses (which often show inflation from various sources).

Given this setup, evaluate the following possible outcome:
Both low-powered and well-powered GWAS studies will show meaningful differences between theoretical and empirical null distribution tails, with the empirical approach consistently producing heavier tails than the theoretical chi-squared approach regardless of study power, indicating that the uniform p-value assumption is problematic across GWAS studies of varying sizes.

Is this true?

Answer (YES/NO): NO